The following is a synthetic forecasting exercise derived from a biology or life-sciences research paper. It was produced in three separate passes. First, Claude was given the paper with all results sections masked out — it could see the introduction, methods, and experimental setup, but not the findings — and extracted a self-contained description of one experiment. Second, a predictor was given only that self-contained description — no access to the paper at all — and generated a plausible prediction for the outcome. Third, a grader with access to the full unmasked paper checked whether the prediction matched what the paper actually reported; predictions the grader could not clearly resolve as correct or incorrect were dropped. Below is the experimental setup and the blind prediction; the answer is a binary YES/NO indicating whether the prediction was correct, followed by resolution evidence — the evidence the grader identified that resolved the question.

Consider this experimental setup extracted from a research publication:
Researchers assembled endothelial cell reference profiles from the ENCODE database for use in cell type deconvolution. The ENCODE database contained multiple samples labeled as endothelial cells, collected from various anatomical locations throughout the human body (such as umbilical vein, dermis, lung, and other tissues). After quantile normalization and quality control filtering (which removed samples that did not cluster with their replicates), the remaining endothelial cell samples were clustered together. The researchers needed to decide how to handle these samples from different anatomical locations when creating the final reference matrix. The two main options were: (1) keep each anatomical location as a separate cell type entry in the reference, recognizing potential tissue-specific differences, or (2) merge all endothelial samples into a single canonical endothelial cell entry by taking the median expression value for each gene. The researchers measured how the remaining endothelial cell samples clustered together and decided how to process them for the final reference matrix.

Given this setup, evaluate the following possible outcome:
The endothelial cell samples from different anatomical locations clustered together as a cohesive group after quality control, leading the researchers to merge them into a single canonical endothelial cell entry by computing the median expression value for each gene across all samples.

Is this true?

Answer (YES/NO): YES